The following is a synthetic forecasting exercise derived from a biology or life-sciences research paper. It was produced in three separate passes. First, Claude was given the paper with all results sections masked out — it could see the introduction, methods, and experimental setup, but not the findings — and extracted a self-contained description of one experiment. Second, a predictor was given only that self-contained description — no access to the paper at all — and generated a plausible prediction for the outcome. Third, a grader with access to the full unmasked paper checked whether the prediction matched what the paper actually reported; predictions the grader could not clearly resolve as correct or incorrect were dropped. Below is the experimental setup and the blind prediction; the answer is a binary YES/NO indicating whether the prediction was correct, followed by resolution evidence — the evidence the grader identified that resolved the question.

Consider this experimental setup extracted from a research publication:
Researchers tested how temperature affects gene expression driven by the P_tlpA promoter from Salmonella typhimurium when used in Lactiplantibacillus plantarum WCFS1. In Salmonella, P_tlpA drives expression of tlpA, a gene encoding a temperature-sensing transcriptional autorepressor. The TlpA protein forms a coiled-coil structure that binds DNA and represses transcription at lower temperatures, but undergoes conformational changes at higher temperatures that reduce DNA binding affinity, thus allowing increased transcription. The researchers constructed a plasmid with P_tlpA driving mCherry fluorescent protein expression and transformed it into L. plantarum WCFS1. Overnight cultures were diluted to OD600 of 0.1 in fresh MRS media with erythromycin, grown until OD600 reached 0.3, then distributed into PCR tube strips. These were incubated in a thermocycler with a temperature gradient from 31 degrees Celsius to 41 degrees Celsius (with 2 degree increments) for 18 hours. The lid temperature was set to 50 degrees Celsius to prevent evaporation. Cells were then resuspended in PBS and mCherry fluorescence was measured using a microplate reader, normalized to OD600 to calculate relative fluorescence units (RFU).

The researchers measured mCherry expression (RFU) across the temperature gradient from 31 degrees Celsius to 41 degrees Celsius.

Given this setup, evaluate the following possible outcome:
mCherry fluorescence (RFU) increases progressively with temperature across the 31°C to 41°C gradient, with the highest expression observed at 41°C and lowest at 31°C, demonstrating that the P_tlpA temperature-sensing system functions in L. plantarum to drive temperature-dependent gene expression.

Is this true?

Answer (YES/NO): NO